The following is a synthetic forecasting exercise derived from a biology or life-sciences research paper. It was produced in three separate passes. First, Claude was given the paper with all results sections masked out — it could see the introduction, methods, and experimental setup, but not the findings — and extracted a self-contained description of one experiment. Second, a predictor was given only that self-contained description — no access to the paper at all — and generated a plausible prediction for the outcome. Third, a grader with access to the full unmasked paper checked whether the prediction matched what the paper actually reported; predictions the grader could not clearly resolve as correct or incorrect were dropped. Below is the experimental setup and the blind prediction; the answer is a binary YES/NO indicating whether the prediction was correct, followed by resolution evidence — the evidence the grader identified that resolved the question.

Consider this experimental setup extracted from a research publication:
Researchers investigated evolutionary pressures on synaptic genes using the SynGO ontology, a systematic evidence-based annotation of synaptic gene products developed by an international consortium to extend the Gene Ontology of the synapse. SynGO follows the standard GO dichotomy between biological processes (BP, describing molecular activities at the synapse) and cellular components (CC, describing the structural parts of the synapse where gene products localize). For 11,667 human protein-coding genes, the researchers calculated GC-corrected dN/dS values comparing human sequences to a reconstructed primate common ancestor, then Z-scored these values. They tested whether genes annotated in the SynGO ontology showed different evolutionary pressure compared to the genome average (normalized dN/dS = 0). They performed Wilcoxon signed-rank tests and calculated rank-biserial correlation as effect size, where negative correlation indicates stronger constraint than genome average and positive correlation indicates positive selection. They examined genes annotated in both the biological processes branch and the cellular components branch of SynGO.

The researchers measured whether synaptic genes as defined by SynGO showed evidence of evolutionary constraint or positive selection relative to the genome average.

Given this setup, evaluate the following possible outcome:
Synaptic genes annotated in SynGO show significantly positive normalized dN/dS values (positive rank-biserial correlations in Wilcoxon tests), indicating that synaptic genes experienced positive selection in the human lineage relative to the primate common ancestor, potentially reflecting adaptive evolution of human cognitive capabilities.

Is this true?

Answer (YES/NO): NO